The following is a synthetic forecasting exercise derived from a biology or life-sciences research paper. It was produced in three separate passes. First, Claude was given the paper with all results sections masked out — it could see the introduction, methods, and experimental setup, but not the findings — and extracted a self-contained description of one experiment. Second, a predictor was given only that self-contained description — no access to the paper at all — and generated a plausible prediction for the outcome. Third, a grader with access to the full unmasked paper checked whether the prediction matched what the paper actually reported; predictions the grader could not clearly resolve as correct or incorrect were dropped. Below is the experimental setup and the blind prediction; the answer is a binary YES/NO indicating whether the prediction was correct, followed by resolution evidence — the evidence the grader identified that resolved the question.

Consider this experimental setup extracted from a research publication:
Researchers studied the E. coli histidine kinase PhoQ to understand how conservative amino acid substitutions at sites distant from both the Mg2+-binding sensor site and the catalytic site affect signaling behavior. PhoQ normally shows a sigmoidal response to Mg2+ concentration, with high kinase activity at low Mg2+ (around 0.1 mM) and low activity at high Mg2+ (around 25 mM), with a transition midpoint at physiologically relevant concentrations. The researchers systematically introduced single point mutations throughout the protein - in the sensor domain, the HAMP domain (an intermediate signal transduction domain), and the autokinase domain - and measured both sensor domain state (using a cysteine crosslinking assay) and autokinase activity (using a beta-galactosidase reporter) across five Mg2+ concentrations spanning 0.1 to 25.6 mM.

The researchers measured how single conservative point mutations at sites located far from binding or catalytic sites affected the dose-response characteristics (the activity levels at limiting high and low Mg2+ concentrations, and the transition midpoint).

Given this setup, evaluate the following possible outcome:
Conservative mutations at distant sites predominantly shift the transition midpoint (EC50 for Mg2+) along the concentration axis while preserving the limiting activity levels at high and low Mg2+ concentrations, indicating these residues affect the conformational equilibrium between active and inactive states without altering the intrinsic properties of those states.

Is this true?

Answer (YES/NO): NO